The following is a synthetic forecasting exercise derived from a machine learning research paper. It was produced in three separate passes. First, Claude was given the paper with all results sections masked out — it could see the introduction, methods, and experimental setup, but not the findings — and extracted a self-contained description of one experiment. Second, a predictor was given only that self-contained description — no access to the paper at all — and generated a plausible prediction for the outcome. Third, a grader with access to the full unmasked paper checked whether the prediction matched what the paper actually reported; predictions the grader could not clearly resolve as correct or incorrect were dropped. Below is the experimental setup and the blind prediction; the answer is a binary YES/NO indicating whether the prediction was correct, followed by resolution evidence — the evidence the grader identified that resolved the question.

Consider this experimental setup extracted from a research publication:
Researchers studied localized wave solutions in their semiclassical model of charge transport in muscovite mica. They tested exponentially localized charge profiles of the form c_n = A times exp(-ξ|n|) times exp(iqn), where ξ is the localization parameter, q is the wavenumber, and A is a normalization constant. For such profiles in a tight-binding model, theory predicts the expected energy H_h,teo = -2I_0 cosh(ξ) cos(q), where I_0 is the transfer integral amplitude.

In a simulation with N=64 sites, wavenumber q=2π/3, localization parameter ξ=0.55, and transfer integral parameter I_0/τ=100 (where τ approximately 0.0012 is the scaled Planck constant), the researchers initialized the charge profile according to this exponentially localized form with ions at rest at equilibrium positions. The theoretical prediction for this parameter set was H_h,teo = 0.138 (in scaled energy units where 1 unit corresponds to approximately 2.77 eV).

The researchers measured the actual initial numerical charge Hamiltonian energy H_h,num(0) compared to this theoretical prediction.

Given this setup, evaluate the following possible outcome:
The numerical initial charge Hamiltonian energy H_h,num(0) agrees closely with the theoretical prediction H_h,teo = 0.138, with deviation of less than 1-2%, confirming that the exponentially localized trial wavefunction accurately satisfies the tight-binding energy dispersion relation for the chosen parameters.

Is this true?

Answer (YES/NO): NO